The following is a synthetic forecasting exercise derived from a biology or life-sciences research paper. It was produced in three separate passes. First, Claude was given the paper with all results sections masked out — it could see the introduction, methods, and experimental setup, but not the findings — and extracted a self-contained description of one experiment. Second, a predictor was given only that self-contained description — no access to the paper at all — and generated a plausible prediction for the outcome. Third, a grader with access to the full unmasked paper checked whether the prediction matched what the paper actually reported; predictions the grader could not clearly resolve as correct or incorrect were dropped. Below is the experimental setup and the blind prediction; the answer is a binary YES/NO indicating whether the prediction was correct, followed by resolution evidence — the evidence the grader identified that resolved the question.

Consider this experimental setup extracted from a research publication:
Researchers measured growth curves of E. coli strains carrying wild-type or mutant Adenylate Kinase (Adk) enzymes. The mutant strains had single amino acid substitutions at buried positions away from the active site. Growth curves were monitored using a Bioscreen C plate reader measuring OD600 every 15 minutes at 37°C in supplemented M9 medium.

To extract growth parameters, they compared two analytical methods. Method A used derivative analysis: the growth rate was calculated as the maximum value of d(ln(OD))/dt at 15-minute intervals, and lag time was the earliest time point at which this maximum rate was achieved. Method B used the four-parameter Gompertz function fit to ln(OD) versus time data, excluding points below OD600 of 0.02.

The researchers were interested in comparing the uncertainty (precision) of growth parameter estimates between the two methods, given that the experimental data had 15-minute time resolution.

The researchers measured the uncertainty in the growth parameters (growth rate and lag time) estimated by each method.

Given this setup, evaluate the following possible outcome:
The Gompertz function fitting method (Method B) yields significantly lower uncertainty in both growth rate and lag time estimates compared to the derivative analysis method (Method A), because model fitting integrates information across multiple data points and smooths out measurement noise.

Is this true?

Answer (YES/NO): YES